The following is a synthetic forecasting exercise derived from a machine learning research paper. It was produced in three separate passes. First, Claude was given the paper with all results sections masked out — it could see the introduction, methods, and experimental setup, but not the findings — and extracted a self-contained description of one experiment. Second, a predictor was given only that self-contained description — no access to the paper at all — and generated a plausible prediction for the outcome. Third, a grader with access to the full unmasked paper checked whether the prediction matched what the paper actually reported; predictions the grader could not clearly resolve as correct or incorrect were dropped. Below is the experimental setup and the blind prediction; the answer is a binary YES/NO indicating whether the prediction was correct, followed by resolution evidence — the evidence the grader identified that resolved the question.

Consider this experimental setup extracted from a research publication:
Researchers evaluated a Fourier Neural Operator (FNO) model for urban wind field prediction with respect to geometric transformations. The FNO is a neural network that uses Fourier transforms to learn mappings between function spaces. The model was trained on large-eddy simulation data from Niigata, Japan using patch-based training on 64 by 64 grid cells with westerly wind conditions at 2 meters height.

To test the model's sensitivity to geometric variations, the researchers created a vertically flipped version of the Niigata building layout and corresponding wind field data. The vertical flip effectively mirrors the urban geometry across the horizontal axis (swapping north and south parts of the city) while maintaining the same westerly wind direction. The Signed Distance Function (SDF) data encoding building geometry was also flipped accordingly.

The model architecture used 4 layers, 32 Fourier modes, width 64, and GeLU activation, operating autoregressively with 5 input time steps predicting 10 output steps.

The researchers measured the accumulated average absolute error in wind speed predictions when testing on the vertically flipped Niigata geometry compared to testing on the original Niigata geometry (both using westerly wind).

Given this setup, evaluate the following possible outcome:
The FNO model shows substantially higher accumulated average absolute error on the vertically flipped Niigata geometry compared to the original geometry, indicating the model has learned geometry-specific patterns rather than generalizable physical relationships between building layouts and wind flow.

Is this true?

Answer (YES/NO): NO